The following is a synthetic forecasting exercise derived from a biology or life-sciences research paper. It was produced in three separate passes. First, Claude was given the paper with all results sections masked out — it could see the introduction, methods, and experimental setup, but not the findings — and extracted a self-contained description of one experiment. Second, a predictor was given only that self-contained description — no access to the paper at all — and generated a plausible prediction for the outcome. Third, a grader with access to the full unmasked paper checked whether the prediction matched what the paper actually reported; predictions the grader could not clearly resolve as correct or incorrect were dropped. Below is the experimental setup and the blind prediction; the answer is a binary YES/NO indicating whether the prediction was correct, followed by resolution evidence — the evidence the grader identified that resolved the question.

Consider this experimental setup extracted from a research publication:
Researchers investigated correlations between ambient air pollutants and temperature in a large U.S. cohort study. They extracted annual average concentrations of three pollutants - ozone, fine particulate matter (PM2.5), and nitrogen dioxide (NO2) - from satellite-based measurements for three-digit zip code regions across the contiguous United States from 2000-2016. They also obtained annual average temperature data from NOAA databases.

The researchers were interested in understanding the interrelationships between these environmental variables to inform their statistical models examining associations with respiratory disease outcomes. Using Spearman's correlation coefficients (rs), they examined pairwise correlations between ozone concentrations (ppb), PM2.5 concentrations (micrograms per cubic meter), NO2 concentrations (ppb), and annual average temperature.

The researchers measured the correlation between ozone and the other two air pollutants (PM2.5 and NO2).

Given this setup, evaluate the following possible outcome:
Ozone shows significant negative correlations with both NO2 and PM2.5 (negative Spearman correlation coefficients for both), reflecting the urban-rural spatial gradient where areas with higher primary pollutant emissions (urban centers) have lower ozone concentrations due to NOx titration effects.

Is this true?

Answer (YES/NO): NO